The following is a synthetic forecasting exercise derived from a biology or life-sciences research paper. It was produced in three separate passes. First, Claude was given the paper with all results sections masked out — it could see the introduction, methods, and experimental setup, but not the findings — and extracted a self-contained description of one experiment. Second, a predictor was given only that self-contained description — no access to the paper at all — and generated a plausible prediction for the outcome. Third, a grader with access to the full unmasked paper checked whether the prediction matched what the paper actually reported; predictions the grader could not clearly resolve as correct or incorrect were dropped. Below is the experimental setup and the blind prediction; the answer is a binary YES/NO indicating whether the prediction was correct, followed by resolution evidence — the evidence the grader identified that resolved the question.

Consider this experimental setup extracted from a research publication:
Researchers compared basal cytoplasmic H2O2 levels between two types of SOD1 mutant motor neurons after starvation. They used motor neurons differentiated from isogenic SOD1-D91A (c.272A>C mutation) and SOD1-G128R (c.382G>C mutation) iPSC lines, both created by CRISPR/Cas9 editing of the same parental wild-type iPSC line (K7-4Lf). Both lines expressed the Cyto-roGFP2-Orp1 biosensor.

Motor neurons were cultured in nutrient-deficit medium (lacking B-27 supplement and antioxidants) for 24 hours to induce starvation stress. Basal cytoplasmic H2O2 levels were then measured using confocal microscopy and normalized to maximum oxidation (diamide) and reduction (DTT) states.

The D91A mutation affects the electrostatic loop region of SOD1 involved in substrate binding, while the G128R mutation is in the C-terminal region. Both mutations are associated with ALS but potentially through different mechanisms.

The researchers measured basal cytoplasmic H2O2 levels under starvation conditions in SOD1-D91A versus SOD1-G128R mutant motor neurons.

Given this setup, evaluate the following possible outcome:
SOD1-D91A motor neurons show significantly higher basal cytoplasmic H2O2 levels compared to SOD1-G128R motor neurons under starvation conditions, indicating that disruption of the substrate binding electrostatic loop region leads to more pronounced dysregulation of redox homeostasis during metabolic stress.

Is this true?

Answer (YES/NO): NO